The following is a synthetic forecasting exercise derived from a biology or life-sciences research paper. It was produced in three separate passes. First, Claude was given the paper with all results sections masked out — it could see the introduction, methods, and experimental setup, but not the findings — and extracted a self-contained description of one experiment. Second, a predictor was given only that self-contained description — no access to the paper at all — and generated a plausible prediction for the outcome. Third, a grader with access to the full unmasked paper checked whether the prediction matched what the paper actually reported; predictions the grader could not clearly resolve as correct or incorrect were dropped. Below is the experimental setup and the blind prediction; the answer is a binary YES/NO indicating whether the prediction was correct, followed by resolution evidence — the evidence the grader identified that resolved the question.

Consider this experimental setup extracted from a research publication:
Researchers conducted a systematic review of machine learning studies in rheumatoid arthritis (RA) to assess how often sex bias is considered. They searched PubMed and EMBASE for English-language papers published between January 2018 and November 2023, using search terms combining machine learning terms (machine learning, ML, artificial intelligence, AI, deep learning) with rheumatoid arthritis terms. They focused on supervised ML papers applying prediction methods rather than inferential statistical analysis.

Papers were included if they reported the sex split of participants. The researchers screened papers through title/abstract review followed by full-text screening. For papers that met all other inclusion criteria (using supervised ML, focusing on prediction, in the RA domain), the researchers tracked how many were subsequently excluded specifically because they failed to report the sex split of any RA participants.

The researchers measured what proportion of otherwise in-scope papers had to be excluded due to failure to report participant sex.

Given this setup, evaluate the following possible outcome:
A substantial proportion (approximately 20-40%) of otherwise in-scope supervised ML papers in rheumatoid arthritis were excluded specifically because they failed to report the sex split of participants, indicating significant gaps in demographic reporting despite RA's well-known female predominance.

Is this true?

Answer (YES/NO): NO